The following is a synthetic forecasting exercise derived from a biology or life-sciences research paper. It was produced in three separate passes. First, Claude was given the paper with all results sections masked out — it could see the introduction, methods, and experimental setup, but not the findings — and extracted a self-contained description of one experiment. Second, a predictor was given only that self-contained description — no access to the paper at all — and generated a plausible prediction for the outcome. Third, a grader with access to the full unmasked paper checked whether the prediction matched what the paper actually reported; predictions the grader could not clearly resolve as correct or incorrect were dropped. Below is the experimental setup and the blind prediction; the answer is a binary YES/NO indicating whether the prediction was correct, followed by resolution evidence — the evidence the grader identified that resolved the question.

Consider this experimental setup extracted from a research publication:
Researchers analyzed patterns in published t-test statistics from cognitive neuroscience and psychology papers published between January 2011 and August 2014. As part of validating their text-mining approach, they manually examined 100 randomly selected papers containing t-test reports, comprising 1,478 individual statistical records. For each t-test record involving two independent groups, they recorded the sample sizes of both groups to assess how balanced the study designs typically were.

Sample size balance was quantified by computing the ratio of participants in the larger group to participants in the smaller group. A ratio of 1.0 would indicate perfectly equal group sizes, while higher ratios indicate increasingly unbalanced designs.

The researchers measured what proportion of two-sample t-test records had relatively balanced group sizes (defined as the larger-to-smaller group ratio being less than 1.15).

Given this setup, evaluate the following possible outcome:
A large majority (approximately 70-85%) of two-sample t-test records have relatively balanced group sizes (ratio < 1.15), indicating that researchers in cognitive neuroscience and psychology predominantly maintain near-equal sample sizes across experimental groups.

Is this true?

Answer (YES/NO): YES